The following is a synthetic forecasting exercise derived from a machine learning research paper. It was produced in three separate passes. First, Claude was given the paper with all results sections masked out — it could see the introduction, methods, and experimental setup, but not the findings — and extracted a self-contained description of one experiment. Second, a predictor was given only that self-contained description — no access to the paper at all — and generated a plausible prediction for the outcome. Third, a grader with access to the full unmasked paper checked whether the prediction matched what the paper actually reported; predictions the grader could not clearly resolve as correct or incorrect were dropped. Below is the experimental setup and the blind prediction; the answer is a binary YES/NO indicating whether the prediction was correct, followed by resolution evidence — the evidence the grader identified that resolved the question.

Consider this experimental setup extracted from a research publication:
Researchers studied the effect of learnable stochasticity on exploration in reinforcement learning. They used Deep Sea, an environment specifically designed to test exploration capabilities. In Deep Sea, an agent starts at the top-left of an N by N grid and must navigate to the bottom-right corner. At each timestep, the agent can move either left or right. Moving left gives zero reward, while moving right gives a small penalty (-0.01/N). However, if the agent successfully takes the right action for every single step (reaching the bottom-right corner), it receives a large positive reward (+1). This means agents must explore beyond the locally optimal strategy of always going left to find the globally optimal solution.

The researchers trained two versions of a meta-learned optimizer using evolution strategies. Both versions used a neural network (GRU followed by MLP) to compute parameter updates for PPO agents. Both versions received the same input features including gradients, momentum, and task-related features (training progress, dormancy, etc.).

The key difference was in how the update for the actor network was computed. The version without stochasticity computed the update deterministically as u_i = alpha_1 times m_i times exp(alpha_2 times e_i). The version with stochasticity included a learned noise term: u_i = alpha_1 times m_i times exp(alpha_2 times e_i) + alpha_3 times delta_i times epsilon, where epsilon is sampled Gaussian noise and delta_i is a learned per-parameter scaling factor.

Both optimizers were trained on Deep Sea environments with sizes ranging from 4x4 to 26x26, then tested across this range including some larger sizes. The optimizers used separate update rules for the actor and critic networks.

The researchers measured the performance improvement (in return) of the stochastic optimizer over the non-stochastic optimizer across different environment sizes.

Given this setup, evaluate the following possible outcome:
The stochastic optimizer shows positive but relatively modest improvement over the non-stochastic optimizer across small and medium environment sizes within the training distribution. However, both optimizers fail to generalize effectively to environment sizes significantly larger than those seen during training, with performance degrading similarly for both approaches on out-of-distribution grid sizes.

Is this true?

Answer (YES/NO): NO